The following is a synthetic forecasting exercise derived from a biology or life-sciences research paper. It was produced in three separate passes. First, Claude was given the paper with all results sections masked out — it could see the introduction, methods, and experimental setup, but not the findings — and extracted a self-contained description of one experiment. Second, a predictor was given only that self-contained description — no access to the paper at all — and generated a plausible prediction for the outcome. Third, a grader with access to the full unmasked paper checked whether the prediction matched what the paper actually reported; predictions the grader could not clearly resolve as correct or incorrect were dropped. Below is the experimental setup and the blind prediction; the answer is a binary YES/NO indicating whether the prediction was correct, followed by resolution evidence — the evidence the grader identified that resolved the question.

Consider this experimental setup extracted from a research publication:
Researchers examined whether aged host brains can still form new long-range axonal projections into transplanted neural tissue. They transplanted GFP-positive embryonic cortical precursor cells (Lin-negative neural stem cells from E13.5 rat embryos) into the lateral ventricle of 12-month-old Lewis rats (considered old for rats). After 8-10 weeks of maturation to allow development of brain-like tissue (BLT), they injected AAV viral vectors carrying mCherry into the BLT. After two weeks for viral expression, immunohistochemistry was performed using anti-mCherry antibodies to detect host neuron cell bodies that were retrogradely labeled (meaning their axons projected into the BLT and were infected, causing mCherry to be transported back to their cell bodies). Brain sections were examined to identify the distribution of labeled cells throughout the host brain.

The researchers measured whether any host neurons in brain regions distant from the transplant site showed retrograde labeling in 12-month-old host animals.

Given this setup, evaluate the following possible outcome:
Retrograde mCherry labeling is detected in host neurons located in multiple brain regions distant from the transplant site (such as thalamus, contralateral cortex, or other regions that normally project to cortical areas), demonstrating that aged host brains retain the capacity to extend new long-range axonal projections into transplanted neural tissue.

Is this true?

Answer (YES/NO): YES